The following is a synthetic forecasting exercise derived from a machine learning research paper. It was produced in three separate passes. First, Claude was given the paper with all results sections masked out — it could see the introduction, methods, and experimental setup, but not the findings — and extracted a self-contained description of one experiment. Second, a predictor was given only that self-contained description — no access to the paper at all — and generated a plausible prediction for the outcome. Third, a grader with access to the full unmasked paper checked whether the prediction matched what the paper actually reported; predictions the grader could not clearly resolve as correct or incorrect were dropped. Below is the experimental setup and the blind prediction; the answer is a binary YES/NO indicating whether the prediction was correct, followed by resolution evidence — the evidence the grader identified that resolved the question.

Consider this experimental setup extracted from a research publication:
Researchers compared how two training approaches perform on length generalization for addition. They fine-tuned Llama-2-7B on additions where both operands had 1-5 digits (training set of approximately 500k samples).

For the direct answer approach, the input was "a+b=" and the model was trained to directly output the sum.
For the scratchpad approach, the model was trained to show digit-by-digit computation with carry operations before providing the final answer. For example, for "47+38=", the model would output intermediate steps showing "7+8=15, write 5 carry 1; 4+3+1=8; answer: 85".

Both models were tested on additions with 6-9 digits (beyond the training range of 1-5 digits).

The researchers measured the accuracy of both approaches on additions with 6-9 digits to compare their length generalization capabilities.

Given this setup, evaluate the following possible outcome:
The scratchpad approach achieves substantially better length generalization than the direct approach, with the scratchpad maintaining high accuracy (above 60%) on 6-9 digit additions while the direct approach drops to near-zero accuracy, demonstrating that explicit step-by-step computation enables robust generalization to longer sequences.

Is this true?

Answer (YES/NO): NO